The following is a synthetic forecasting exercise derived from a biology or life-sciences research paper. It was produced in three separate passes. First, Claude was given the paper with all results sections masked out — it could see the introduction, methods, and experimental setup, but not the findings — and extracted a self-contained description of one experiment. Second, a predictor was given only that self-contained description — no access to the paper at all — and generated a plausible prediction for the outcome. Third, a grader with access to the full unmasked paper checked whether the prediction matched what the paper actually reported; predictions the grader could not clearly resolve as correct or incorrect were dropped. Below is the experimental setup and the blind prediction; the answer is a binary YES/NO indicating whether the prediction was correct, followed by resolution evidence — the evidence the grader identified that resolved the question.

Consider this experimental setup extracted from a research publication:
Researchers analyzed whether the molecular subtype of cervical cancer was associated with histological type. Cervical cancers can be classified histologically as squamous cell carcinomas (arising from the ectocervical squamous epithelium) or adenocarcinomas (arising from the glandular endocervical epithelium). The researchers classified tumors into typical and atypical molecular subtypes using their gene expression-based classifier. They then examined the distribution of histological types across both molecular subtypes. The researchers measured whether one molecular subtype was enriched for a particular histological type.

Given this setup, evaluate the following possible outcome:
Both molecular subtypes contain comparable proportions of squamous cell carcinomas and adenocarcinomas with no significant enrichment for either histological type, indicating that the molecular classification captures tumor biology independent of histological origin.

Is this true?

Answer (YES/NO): NO